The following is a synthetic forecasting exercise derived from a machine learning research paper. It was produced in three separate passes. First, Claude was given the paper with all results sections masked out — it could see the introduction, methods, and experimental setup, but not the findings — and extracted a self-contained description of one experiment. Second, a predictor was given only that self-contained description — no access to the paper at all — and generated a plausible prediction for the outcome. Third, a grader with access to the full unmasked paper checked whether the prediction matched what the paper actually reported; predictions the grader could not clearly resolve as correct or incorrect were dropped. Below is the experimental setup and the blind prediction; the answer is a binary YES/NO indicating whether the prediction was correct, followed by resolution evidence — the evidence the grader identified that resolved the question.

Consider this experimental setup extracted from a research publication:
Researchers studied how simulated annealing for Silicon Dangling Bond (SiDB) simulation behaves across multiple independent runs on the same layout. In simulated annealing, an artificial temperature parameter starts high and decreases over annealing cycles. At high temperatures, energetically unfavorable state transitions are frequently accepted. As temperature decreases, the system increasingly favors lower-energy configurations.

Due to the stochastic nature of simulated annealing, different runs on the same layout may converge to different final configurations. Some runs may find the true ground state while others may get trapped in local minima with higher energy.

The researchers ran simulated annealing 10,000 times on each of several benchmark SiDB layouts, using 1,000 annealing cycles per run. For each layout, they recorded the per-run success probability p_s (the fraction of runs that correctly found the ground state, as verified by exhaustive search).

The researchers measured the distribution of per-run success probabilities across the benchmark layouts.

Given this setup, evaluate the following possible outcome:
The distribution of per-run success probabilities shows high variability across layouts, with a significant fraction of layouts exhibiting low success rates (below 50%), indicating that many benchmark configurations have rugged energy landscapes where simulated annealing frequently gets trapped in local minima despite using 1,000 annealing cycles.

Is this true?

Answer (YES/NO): YES